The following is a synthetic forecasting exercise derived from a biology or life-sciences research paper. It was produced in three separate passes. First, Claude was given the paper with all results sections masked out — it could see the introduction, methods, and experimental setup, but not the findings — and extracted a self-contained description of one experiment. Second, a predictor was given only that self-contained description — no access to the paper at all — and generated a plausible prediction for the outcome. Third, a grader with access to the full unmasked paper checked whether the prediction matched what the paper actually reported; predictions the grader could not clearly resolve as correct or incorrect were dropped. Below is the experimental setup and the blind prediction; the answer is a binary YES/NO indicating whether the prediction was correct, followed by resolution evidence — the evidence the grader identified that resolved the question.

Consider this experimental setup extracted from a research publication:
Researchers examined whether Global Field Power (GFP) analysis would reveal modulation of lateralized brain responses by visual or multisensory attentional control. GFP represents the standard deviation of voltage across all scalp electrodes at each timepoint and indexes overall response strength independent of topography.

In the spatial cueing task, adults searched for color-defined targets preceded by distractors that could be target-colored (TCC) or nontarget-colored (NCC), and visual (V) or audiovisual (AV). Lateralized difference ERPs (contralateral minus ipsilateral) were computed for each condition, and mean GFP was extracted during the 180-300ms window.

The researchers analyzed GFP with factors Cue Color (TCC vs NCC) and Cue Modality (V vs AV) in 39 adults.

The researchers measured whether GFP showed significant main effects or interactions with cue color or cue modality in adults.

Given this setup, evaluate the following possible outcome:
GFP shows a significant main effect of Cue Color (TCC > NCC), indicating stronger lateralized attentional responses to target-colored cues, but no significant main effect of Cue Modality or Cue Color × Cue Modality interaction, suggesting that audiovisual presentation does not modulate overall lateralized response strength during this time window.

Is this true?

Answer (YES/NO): NO